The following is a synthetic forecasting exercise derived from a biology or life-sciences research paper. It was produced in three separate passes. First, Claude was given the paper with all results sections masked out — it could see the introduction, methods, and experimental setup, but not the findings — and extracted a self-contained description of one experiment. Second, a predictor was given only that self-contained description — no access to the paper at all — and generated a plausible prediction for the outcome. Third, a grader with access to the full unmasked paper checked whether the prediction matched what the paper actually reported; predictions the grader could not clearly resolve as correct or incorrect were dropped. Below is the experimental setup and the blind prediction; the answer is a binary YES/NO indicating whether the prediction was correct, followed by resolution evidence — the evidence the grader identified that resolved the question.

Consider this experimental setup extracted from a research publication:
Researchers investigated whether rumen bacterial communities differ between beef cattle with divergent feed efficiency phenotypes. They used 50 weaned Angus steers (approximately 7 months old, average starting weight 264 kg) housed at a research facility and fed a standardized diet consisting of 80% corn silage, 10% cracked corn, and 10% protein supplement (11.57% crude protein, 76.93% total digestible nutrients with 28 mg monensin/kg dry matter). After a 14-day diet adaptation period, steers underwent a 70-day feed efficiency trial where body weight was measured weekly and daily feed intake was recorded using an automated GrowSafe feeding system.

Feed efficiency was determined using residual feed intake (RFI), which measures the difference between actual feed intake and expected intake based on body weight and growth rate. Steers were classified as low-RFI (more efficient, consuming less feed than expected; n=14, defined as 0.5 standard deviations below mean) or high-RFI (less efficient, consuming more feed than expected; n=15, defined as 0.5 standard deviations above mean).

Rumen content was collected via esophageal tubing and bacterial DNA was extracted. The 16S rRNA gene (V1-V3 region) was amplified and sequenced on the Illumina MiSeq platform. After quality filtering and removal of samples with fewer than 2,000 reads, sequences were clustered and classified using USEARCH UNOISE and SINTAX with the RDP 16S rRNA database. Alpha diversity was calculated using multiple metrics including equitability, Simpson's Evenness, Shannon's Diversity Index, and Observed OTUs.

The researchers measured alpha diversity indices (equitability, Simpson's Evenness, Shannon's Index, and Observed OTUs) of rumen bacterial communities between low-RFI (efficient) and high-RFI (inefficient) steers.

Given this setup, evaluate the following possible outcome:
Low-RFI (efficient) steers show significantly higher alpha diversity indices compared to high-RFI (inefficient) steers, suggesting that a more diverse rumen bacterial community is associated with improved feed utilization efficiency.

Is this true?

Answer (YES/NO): NO